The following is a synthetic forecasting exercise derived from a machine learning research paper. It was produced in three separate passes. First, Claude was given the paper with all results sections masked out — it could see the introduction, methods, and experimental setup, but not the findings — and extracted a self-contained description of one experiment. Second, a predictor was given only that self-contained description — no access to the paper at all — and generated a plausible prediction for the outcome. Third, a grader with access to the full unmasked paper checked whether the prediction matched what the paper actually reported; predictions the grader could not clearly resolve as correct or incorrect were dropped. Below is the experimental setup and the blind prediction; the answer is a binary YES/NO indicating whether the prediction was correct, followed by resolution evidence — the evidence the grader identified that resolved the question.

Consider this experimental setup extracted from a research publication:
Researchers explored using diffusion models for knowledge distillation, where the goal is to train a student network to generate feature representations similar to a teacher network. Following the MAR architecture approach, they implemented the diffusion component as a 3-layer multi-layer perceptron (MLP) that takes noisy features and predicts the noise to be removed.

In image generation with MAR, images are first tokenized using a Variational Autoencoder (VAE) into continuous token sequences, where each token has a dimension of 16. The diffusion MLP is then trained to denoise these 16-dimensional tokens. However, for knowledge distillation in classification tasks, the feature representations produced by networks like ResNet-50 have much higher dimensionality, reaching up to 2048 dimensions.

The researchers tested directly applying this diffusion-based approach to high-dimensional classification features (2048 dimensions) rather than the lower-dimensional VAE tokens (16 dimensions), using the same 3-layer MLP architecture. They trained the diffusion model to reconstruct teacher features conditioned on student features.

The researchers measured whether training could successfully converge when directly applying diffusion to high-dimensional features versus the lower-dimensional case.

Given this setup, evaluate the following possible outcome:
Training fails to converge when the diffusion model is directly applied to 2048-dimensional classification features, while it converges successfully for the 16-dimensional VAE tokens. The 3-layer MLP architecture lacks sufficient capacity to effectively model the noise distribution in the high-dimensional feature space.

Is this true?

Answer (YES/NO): NO